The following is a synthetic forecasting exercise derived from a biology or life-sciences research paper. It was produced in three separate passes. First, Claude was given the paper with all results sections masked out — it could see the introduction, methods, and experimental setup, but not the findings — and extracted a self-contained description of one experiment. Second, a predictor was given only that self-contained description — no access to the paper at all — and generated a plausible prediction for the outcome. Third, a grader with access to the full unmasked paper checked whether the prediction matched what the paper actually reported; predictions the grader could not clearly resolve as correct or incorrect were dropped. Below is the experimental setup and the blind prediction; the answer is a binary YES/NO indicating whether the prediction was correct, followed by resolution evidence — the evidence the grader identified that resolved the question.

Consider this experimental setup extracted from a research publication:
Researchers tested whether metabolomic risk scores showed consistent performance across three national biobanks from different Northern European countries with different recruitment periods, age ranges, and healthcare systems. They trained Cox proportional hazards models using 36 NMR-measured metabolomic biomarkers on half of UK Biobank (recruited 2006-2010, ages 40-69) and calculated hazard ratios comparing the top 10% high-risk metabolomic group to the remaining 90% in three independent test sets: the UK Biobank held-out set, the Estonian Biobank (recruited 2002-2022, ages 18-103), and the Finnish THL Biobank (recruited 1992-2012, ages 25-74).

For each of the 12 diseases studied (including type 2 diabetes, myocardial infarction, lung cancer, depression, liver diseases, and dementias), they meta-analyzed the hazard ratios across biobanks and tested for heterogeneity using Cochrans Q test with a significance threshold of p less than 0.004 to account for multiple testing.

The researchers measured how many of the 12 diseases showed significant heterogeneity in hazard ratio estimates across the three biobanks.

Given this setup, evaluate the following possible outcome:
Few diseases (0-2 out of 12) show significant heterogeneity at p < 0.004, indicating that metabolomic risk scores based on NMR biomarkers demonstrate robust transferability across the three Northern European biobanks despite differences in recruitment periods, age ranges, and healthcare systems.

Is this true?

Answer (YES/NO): YES